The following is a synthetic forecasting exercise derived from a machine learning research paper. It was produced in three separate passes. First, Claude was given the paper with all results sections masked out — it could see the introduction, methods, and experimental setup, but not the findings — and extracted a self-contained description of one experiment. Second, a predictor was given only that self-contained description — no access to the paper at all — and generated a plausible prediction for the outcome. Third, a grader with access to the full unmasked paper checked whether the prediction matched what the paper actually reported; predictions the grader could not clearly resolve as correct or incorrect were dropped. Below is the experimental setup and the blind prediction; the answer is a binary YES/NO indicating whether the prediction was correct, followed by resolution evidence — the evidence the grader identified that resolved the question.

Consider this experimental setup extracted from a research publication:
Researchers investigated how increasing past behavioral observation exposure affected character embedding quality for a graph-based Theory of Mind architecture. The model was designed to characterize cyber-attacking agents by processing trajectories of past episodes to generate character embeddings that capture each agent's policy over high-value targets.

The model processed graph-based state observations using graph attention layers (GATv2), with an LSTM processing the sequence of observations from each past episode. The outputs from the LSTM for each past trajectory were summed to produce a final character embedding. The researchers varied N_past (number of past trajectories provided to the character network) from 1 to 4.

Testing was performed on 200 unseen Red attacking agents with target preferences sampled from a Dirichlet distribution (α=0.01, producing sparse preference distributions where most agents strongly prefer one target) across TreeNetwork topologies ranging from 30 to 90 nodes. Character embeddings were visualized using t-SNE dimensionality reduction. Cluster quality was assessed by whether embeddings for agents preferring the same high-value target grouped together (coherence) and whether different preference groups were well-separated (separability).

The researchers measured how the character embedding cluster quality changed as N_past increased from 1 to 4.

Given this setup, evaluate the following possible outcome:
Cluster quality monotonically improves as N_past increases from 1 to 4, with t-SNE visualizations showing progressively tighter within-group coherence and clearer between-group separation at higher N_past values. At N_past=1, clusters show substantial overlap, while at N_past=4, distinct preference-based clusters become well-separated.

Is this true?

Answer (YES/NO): NO